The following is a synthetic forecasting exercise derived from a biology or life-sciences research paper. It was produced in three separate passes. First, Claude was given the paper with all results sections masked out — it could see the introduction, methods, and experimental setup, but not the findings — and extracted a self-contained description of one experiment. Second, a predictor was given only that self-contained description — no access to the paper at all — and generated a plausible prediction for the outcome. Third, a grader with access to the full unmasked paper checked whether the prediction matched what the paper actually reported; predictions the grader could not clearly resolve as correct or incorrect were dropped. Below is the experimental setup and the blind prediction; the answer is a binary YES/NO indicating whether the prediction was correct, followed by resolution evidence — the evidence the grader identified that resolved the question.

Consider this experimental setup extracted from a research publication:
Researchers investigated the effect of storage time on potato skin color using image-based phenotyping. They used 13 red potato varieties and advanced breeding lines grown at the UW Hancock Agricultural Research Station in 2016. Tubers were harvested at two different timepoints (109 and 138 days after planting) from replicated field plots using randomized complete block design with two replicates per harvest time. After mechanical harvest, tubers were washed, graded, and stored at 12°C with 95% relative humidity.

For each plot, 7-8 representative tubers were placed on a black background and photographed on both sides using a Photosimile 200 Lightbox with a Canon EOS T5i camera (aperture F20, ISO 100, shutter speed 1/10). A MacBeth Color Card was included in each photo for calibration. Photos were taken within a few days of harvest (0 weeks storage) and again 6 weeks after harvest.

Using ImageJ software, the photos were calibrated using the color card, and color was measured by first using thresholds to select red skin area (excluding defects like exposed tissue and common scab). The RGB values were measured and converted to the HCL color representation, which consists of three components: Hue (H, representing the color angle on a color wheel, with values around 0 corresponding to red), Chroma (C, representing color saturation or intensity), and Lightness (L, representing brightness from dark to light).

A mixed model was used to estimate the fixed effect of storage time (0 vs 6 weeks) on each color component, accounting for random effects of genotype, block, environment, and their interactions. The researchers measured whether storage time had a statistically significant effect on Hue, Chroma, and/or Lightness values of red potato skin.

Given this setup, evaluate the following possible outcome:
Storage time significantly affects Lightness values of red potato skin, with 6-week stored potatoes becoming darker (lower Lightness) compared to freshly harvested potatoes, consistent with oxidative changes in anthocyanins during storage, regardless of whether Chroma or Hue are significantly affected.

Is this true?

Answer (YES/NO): YES